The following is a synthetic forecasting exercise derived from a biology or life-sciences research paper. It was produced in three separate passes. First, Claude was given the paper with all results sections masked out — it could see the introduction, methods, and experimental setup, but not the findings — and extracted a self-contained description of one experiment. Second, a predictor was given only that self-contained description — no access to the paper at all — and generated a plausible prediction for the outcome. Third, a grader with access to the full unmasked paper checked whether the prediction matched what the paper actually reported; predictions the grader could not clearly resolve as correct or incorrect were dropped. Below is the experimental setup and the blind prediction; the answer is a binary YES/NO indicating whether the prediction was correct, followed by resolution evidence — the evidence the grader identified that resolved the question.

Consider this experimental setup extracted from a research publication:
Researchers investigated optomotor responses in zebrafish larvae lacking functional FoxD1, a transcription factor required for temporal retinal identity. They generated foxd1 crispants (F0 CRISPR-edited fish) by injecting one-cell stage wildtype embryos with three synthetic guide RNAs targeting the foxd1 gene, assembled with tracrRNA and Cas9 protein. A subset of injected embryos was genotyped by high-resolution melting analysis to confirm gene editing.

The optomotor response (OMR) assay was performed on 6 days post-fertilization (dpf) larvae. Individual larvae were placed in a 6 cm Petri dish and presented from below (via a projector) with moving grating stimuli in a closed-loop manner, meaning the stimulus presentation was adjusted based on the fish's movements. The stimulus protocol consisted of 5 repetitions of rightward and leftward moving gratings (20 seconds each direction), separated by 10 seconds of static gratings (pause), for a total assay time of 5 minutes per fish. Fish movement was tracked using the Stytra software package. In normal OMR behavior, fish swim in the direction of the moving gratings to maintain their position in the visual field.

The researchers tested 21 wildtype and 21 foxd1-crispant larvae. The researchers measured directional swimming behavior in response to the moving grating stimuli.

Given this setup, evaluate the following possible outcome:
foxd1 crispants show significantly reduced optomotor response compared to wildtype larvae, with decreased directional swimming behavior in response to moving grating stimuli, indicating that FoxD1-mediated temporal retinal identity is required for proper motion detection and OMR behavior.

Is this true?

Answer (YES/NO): YES